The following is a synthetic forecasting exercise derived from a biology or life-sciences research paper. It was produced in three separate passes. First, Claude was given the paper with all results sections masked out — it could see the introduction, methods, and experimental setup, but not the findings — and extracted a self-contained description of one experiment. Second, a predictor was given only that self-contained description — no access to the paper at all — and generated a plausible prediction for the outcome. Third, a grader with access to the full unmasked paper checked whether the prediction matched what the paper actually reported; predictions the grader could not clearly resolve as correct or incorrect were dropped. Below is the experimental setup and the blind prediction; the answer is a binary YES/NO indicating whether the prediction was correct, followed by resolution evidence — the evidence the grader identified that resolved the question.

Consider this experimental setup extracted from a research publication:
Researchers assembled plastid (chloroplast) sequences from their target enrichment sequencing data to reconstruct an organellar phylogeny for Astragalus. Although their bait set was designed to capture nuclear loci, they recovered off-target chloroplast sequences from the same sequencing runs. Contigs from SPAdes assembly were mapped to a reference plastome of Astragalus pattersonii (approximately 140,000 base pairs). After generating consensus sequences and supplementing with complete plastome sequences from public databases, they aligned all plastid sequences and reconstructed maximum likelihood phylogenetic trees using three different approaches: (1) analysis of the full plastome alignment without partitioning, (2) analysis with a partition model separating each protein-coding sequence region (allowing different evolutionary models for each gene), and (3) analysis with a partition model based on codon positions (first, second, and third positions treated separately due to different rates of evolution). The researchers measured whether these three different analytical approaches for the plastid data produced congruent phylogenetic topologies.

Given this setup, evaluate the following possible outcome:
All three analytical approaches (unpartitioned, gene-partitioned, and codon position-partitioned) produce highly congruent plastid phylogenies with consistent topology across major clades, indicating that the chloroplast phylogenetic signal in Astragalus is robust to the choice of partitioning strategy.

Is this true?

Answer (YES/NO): YES